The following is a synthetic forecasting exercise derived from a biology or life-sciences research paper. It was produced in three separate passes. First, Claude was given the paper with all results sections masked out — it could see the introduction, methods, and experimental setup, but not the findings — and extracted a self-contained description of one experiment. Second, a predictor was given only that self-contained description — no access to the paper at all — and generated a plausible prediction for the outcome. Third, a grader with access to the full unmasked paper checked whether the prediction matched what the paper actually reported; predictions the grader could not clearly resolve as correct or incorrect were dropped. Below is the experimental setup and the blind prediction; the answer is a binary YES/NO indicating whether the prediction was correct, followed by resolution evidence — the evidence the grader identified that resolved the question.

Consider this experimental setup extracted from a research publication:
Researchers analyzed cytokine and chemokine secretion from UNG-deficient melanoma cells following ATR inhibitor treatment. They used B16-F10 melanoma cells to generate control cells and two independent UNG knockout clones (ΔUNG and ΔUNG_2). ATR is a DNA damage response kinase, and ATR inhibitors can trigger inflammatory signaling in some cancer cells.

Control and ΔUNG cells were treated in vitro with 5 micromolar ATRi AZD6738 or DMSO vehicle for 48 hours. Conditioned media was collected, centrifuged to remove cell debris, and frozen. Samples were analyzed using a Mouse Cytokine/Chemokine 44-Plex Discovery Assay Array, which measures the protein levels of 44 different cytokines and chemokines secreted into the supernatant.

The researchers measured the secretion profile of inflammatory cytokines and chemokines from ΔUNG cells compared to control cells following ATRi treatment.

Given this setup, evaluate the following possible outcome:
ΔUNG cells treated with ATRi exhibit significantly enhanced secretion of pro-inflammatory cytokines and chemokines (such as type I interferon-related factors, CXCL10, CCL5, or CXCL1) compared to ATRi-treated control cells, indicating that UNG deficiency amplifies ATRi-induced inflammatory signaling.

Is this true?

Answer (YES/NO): NO